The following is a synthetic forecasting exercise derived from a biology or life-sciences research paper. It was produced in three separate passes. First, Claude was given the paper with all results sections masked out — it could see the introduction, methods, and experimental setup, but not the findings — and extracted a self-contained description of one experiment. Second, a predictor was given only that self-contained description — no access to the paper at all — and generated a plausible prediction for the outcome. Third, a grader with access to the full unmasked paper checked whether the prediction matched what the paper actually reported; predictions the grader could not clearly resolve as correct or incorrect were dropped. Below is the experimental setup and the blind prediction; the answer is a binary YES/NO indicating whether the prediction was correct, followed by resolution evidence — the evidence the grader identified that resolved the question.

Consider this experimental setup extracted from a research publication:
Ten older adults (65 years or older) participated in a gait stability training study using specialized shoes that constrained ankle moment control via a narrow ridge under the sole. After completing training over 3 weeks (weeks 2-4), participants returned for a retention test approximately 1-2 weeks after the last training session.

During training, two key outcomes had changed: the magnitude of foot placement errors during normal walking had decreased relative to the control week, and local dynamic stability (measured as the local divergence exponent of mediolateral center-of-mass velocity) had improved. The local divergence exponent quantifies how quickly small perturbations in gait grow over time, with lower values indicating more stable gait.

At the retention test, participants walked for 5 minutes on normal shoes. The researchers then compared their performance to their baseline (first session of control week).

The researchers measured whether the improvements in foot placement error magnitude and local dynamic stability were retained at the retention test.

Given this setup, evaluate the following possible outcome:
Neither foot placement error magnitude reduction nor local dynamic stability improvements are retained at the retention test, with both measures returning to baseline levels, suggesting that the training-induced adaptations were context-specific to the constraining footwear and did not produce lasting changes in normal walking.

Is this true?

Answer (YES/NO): NO